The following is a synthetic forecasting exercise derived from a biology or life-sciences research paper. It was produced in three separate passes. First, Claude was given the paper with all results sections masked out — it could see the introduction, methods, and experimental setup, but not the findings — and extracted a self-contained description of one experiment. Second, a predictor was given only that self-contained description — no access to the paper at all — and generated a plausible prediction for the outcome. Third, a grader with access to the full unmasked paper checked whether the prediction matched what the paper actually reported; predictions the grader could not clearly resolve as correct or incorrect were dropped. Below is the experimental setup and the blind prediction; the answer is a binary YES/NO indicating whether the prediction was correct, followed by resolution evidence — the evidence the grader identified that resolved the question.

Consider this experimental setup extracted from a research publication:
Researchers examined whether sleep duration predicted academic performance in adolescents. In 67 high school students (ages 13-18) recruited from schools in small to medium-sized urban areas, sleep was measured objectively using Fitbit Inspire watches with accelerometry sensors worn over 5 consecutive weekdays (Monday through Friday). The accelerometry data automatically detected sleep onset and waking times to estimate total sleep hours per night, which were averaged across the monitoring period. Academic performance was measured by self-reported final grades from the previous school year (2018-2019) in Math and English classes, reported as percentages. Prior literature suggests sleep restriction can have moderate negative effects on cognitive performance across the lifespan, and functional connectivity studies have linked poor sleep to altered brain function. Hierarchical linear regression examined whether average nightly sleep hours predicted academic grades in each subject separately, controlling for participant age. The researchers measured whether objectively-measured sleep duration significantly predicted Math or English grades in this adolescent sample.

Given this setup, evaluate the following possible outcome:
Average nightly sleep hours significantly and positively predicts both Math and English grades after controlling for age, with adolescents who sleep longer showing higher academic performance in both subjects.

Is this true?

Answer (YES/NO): NO